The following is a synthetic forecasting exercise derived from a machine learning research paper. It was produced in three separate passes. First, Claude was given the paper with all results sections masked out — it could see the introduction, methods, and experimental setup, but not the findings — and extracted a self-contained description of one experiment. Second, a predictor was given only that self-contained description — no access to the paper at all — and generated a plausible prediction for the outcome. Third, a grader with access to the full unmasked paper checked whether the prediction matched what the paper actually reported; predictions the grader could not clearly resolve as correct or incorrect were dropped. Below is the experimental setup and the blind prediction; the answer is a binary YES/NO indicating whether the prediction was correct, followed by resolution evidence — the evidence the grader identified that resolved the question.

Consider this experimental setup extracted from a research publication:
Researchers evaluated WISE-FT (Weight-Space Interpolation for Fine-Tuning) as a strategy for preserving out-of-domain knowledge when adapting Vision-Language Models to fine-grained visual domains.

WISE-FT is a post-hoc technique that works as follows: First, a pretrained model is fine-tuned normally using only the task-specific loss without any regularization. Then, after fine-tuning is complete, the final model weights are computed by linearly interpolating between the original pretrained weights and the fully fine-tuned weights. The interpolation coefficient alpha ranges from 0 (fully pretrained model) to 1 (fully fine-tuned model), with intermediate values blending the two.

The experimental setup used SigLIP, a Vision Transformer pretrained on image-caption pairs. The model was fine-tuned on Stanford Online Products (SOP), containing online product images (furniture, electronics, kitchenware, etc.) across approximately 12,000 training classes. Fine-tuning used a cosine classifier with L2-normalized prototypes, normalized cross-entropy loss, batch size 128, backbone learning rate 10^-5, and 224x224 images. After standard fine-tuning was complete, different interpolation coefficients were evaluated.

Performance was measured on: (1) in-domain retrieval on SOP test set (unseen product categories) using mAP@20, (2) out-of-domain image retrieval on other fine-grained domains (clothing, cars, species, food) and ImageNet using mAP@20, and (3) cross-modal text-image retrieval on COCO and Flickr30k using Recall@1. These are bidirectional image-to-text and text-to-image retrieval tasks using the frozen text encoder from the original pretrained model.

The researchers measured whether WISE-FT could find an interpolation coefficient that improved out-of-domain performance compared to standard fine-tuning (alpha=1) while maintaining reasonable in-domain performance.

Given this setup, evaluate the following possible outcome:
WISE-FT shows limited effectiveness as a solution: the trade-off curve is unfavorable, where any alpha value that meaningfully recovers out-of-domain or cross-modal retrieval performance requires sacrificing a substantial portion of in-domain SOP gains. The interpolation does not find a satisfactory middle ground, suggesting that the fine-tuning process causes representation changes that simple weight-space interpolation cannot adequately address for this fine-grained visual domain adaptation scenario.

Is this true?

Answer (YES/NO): YES